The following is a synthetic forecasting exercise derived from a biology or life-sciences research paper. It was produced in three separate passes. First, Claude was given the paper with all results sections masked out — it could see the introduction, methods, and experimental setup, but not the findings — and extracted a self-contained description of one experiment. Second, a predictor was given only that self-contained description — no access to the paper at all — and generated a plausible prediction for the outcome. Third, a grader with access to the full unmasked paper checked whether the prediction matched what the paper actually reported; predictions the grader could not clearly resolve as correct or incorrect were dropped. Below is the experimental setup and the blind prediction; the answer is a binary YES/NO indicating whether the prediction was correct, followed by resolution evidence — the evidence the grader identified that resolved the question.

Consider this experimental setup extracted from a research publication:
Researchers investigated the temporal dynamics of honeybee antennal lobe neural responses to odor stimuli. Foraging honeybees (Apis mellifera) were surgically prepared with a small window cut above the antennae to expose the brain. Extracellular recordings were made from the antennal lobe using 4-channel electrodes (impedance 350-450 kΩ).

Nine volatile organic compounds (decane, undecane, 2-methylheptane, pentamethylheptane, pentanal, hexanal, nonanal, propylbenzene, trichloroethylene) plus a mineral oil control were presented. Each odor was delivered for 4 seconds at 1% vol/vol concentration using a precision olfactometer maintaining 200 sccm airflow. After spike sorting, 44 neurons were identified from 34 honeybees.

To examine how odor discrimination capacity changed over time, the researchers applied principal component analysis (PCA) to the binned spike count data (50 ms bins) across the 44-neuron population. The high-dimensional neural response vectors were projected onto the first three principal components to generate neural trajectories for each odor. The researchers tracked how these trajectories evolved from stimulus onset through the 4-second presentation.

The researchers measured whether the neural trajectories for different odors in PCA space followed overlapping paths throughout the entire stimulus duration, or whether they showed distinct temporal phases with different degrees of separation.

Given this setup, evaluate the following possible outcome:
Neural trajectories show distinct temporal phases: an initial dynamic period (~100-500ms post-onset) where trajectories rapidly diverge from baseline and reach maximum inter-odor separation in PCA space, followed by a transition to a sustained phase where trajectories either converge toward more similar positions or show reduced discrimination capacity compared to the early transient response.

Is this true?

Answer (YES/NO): NO